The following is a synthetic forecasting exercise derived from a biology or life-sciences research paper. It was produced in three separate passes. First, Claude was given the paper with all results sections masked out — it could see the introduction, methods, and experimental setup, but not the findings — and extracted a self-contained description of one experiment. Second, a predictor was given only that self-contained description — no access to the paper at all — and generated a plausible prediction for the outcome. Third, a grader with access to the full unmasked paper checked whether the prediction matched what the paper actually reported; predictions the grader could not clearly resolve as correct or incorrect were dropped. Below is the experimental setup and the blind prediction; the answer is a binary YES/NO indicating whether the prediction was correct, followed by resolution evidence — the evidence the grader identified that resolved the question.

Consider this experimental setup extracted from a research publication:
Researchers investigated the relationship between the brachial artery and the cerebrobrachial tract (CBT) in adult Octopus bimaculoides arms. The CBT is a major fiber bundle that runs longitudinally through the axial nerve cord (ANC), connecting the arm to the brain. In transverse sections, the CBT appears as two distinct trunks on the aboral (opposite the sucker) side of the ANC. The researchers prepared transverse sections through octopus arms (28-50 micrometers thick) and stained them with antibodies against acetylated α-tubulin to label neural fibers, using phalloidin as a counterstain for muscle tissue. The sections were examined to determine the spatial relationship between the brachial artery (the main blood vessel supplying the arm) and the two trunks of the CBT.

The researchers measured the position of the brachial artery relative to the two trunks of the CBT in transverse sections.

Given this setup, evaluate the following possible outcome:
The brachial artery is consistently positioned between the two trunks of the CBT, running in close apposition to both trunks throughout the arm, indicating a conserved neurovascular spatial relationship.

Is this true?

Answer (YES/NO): YES